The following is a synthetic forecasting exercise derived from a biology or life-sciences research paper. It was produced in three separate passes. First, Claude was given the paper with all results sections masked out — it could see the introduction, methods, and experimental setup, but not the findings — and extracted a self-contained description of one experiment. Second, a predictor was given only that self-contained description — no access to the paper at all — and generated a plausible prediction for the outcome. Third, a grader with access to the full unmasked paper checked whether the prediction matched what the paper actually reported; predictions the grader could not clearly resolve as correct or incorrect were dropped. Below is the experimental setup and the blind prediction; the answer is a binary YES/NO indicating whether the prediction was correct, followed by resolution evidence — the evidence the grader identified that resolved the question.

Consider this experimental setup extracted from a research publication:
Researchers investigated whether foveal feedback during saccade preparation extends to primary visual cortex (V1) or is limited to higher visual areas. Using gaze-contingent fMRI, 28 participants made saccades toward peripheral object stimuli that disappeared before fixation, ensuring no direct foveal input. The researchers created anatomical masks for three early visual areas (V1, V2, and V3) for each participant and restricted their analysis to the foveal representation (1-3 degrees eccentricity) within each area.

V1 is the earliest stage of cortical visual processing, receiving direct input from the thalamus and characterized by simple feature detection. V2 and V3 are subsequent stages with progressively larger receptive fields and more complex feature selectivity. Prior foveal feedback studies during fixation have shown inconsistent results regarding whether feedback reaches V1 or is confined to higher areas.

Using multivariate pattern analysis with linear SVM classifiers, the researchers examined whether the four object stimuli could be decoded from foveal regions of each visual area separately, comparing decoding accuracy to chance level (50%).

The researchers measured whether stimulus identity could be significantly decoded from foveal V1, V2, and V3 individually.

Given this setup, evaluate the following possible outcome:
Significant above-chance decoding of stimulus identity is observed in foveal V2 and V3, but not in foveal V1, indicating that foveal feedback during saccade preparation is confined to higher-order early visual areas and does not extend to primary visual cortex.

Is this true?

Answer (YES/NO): NO